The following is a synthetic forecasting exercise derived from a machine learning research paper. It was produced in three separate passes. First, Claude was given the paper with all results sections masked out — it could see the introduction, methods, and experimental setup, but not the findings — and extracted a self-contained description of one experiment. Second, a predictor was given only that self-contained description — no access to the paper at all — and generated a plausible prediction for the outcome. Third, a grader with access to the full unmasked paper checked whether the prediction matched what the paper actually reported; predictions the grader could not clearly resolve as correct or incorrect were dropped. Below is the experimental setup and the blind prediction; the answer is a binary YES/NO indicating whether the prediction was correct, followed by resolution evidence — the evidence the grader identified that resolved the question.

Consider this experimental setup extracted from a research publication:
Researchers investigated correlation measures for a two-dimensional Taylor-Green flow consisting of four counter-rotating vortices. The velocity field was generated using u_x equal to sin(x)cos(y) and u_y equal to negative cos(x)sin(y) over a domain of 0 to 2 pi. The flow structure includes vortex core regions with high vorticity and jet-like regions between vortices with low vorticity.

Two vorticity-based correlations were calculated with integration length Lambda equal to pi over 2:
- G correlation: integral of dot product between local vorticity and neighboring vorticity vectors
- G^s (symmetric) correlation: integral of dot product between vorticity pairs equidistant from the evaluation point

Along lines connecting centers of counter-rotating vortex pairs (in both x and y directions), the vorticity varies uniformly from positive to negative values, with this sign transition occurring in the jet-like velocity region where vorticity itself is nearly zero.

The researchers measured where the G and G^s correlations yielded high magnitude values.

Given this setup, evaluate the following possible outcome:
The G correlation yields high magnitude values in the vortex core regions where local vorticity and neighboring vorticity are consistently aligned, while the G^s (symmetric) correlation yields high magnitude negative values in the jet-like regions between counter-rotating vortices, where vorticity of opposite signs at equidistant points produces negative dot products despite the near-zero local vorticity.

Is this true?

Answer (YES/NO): YES